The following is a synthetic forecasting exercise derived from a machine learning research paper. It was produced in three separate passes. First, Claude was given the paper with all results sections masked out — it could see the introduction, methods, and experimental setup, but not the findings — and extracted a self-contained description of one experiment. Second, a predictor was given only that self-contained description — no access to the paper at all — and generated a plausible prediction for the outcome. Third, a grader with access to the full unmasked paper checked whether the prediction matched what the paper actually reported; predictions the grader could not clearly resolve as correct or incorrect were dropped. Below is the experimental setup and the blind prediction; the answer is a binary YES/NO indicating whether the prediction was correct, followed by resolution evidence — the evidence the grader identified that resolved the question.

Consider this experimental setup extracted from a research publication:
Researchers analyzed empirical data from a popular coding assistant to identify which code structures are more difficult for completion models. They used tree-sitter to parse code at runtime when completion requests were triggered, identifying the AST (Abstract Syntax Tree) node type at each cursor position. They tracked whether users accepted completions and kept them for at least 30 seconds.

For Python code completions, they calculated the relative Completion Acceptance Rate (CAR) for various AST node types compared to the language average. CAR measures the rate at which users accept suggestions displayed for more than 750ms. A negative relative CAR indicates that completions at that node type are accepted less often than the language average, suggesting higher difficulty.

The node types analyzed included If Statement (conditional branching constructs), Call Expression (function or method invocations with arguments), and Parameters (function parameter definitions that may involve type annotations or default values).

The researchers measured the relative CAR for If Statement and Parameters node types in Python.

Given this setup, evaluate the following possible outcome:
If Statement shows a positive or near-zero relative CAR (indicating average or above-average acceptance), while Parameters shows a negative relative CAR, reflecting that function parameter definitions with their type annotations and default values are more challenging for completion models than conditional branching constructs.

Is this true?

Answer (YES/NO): NO